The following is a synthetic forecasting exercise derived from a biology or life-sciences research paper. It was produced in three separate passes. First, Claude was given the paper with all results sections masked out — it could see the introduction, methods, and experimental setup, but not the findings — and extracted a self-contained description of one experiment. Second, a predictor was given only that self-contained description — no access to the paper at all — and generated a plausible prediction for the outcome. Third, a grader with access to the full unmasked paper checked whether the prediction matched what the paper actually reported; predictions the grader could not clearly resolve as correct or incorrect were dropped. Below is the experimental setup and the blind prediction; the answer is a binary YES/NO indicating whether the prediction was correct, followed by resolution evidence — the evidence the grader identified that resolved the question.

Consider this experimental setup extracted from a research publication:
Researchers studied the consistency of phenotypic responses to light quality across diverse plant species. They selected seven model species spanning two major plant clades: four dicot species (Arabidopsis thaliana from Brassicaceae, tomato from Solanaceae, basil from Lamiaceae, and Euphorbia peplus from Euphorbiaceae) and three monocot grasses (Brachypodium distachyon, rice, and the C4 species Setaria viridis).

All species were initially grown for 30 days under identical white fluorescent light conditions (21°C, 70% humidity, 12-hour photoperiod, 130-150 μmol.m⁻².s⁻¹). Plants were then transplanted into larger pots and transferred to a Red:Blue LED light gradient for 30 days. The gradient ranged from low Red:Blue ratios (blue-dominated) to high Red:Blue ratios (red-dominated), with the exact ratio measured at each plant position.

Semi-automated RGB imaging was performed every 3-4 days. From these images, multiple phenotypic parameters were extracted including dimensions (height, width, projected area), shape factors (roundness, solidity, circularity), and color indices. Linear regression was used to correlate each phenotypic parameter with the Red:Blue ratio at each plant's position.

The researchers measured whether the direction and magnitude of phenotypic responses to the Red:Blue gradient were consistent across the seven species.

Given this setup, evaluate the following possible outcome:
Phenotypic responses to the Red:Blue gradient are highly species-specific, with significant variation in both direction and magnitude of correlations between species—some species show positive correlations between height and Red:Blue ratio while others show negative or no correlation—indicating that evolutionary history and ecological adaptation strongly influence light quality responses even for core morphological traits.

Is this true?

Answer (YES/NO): YES